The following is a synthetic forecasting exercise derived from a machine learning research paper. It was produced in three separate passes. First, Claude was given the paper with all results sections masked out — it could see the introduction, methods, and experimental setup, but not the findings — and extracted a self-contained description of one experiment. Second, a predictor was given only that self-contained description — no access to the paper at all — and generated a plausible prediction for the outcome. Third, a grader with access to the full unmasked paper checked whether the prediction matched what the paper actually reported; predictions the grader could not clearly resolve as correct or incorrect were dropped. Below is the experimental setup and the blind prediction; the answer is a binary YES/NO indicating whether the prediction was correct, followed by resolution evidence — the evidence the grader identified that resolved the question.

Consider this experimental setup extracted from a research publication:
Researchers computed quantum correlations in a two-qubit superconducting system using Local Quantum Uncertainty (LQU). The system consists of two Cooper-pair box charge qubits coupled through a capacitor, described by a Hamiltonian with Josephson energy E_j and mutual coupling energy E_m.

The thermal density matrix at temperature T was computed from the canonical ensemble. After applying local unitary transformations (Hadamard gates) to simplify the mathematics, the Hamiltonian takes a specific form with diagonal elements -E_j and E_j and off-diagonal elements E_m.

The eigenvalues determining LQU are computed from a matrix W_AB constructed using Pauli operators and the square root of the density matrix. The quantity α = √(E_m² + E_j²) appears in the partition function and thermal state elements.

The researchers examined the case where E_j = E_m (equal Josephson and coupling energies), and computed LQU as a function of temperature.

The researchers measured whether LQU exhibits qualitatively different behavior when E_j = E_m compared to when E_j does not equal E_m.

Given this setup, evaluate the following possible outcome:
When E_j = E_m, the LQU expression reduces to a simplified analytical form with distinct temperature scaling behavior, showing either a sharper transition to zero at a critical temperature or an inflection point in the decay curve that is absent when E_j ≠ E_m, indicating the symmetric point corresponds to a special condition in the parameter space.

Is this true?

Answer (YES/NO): NO